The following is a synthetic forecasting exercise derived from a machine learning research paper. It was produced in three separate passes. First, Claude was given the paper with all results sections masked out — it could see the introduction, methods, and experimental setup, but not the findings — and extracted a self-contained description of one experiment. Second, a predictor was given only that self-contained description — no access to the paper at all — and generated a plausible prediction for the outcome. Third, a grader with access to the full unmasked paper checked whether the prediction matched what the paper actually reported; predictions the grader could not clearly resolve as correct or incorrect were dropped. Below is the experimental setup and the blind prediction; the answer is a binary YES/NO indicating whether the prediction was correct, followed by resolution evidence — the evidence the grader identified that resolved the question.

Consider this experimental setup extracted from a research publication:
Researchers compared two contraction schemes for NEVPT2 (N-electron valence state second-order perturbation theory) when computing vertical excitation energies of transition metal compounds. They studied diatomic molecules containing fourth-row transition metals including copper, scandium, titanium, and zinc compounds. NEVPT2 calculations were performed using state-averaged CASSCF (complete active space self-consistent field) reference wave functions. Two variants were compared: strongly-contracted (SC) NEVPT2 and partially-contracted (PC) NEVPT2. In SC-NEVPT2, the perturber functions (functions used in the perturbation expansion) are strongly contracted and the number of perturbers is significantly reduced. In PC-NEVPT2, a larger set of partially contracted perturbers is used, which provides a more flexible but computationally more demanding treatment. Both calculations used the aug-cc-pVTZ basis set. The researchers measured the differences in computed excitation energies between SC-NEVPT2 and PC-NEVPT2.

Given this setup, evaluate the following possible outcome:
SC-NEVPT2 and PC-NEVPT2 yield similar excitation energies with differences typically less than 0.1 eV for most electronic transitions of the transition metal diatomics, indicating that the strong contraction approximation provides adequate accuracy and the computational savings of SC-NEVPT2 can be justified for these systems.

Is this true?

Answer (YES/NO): YES